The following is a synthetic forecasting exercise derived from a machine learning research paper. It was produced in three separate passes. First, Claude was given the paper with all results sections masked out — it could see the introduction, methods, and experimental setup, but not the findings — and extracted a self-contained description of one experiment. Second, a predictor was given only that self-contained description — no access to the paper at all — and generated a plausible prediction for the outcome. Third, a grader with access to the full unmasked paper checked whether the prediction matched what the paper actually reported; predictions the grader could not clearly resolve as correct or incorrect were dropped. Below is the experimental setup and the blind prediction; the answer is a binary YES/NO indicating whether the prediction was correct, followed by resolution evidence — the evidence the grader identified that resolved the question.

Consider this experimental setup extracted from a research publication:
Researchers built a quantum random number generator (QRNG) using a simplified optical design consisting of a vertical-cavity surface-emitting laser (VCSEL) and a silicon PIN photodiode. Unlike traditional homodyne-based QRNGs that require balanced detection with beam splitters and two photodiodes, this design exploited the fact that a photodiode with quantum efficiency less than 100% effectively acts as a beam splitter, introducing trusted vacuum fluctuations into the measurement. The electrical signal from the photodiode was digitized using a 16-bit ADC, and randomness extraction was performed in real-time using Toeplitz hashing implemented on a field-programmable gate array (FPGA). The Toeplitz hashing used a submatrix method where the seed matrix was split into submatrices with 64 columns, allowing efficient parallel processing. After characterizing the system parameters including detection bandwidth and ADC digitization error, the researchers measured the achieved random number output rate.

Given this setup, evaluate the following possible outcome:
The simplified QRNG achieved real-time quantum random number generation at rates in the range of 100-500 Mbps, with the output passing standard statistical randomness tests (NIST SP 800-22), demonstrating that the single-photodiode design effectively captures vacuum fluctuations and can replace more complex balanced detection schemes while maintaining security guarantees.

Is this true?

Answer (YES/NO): NO